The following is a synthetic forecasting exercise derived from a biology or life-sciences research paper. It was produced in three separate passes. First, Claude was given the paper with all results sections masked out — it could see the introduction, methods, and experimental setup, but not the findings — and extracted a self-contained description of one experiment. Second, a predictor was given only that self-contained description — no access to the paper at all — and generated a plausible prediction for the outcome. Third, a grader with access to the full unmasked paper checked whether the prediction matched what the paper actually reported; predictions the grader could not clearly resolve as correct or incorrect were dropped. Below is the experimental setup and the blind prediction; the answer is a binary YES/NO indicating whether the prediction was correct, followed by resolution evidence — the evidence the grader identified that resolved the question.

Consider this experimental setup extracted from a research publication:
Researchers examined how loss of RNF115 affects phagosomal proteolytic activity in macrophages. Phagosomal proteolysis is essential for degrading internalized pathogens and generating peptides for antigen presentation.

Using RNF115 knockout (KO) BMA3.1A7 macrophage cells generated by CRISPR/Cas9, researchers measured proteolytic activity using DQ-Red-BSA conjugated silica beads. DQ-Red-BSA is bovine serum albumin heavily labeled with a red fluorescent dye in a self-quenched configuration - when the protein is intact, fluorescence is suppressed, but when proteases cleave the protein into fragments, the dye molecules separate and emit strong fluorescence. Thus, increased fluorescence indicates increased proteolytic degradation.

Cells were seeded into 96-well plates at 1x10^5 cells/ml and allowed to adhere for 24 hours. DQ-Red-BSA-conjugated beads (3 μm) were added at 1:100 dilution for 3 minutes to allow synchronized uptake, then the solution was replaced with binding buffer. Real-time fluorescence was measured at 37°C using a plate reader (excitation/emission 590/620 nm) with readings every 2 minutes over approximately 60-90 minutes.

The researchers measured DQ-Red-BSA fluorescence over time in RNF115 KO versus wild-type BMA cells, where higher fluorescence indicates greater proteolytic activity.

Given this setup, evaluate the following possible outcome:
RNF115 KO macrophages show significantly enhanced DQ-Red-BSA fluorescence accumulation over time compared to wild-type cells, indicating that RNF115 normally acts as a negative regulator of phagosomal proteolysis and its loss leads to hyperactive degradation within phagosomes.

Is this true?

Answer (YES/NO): YES